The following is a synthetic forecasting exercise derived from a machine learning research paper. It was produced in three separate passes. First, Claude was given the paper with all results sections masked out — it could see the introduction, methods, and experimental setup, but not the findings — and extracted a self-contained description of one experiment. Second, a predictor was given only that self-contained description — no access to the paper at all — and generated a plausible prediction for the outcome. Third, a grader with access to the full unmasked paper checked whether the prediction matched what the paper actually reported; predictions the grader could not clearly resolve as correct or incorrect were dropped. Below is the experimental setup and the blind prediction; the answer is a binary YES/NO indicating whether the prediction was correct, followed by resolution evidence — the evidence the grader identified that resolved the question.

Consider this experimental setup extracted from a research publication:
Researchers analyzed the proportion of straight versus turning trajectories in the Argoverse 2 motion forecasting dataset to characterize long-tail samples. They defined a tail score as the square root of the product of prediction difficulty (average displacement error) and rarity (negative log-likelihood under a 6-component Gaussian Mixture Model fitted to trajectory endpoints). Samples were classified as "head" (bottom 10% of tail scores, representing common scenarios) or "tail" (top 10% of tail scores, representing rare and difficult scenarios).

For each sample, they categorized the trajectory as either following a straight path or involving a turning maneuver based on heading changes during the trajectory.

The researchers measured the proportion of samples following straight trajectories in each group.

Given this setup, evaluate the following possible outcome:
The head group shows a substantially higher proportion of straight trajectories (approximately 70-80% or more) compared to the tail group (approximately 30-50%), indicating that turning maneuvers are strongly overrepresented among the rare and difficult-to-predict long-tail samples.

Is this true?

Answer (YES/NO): NO